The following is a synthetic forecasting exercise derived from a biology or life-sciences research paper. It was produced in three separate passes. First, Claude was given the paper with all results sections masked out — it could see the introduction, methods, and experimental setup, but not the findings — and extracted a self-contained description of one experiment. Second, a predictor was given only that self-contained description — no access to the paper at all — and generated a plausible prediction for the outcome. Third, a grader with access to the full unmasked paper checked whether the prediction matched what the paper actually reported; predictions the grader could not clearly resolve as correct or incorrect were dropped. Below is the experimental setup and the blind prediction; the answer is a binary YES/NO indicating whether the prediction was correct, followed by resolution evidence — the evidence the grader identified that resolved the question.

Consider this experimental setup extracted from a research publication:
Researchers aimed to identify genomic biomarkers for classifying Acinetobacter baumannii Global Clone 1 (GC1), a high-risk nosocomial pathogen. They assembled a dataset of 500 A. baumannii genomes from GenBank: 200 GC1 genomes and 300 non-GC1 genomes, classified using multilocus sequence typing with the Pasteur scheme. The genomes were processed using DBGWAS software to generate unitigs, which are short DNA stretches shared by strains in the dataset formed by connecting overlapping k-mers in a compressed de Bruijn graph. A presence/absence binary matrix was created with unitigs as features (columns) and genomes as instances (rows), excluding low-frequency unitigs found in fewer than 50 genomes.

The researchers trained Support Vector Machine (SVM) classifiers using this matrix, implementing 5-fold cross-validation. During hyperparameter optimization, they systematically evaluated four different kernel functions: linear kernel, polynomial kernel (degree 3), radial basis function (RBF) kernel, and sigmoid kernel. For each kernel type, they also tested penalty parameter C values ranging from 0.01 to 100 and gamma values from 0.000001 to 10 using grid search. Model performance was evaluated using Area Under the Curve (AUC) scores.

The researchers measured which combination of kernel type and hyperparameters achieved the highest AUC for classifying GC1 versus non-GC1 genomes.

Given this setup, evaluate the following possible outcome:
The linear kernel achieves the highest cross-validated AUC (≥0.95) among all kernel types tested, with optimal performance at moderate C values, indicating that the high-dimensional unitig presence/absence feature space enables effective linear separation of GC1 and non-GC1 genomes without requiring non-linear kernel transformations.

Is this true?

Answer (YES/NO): NO